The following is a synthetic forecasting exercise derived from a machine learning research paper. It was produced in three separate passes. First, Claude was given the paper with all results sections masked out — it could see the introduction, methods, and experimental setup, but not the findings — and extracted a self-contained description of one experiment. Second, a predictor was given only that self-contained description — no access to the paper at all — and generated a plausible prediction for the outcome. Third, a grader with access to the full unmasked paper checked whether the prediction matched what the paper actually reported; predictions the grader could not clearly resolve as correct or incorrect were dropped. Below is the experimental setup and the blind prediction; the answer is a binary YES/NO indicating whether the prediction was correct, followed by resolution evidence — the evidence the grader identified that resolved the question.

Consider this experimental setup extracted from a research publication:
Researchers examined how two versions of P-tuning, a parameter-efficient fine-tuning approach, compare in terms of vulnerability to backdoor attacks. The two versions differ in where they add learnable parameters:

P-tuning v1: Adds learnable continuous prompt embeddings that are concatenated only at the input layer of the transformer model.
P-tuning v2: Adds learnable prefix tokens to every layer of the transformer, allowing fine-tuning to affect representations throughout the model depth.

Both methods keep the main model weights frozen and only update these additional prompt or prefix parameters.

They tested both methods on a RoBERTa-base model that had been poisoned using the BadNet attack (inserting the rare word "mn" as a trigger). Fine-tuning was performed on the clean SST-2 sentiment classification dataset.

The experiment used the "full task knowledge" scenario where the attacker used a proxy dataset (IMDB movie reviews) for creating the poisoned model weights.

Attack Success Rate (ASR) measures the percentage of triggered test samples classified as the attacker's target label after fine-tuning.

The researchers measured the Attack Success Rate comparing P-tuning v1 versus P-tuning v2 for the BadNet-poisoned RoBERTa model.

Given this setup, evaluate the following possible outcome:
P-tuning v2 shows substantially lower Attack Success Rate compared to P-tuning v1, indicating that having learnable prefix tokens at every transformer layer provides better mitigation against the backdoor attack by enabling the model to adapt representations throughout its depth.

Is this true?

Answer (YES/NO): YES